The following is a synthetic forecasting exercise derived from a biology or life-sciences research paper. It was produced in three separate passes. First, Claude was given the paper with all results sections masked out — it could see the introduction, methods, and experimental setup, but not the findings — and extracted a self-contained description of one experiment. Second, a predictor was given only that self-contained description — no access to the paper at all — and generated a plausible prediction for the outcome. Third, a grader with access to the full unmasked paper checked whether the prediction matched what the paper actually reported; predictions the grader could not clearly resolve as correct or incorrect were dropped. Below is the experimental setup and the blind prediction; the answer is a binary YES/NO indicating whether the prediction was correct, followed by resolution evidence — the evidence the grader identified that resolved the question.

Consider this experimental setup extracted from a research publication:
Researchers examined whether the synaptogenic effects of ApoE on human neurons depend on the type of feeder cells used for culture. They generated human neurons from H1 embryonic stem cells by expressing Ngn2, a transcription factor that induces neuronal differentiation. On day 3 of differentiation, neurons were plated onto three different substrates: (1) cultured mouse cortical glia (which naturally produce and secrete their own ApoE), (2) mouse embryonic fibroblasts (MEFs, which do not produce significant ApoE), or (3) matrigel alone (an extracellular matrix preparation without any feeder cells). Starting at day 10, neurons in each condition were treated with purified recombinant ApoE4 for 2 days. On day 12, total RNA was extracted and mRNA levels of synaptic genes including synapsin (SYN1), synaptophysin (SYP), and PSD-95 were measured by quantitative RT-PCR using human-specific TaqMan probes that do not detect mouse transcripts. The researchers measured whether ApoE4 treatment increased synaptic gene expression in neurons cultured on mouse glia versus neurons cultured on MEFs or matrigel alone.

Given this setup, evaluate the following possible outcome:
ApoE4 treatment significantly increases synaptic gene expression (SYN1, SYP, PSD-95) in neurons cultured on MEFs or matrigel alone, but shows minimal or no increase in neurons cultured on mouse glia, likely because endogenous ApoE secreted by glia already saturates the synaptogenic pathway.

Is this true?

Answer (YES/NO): YES